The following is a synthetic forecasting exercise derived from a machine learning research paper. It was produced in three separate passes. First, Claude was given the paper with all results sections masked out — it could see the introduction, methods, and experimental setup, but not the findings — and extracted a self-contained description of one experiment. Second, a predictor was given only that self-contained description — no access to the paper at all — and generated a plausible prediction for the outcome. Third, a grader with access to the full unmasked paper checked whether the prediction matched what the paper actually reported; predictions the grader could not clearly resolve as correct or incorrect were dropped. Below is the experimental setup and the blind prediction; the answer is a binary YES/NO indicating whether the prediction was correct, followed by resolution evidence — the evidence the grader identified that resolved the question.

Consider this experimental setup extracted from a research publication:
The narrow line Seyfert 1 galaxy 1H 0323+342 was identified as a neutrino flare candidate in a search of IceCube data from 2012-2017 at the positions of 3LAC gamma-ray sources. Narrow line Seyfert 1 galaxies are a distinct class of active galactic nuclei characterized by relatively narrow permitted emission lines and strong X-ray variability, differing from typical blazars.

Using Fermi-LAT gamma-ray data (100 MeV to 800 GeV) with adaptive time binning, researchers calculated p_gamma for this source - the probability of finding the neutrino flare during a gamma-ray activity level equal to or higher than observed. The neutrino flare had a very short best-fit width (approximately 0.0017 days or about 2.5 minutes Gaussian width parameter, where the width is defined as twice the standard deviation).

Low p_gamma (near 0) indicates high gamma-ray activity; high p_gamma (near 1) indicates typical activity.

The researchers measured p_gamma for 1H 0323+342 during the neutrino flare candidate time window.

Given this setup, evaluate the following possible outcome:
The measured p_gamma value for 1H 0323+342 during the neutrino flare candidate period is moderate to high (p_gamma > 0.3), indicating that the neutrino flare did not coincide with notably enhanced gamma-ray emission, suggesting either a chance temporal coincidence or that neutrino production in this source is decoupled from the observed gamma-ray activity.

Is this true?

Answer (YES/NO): NO